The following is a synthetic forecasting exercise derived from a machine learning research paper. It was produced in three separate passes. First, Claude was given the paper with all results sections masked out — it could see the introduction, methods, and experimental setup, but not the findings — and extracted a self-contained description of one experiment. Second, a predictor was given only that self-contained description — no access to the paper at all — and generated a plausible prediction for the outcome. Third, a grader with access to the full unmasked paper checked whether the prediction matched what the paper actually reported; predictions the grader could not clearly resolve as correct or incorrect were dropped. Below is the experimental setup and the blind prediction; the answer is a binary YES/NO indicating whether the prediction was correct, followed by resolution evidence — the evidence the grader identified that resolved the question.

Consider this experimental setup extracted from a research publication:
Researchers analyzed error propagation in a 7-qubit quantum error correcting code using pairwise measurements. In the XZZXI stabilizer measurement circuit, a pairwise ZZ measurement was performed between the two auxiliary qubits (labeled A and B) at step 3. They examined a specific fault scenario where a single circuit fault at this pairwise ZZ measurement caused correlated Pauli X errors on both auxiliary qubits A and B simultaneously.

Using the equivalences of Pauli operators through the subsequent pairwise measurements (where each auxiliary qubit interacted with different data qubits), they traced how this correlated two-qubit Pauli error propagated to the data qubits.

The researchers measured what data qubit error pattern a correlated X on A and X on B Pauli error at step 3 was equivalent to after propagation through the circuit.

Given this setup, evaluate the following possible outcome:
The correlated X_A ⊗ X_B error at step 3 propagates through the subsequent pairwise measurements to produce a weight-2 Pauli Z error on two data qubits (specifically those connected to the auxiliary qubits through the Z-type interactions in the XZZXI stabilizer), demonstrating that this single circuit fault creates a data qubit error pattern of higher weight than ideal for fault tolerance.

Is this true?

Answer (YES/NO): YES